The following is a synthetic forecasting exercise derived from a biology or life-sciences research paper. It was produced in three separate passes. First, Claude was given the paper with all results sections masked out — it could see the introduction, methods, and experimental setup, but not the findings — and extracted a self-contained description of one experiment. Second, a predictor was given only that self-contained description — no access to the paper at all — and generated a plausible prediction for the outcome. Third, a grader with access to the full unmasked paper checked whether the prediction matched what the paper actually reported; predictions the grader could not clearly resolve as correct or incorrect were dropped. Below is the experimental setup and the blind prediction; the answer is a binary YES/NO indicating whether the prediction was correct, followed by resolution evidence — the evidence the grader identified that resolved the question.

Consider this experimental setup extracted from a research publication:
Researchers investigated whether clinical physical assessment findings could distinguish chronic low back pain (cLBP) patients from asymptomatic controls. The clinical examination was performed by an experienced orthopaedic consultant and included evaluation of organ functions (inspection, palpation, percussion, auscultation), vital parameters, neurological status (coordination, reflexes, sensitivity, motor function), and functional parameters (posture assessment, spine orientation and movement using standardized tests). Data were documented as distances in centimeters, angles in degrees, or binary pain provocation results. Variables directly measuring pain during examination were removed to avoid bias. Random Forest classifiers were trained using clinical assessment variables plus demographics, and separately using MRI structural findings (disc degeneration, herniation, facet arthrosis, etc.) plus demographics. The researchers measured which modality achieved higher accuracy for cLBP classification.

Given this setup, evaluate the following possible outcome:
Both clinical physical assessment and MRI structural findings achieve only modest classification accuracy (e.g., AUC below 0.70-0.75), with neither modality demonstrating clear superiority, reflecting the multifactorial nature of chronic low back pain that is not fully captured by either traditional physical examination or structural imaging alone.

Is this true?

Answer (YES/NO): NO